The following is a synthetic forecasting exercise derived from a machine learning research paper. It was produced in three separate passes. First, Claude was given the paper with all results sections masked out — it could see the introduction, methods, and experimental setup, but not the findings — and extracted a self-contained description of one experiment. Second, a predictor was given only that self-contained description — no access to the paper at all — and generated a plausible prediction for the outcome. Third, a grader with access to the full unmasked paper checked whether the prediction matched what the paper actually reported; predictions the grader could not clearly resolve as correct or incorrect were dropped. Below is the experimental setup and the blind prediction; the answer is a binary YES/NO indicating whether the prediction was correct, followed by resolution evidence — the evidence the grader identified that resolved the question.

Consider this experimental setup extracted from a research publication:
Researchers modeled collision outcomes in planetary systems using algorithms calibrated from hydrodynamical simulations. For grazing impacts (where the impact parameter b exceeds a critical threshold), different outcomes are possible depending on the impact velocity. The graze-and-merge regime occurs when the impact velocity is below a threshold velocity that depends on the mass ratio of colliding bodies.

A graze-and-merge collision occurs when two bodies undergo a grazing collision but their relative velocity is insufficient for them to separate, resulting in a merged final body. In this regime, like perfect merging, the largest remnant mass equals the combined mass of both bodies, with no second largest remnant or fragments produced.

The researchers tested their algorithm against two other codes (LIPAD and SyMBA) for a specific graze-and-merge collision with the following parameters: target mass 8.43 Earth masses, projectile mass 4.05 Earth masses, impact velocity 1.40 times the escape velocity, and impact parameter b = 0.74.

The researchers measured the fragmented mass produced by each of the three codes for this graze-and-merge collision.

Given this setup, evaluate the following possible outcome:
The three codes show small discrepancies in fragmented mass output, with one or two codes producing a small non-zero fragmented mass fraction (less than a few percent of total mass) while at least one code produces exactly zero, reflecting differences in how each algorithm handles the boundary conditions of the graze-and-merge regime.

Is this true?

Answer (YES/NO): YES